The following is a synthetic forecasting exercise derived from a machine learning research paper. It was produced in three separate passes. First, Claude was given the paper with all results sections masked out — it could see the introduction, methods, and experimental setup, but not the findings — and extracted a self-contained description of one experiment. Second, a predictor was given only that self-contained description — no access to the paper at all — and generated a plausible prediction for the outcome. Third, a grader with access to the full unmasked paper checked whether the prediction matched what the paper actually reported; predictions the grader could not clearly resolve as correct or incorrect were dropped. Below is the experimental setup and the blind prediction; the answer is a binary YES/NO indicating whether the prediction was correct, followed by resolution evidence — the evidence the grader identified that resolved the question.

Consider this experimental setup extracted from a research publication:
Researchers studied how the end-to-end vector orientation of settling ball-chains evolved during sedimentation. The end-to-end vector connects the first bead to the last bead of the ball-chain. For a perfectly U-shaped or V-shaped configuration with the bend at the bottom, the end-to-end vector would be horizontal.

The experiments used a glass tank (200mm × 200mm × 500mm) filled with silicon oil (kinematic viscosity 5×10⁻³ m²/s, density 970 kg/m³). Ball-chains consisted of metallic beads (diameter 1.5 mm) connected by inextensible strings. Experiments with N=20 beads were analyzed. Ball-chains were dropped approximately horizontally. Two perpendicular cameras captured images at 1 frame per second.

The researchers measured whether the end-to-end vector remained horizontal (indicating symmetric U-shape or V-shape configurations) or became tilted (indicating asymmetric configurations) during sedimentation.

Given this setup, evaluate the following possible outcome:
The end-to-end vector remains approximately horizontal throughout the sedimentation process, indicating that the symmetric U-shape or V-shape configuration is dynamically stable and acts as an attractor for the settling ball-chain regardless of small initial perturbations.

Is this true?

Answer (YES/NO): NO